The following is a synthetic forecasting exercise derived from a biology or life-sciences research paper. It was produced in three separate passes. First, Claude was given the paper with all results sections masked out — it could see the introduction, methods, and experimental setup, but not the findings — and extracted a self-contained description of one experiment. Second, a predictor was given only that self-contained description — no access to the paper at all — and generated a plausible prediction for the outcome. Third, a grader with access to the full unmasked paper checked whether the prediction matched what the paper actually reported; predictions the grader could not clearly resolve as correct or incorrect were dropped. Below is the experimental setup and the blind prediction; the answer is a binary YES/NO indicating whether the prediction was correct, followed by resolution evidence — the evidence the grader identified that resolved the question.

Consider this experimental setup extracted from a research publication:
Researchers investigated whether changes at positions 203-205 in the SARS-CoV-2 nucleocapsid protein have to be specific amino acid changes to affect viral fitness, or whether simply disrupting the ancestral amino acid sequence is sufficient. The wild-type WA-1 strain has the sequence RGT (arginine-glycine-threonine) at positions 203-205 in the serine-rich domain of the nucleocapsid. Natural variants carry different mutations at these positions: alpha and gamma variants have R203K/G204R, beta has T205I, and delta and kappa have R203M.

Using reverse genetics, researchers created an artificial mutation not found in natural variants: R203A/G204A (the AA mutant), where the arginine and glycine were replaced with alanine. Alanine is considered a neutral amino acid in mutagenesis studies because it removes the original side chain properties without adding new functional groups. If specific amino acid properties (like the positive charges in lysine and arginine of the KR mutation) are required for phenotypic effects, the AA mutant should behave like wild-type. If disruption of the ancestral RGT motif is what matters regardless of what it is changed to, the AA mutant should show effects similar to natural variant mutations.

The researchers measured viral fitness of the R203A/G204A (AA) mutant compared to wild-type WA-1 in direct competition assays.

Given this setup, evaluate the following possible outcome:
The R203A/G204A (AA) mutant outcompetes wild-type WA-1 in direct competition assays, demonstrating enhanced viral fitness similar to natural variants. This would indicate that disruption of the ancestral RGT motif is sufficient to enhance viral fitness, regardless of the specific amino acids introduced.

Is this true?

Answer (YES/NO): YES